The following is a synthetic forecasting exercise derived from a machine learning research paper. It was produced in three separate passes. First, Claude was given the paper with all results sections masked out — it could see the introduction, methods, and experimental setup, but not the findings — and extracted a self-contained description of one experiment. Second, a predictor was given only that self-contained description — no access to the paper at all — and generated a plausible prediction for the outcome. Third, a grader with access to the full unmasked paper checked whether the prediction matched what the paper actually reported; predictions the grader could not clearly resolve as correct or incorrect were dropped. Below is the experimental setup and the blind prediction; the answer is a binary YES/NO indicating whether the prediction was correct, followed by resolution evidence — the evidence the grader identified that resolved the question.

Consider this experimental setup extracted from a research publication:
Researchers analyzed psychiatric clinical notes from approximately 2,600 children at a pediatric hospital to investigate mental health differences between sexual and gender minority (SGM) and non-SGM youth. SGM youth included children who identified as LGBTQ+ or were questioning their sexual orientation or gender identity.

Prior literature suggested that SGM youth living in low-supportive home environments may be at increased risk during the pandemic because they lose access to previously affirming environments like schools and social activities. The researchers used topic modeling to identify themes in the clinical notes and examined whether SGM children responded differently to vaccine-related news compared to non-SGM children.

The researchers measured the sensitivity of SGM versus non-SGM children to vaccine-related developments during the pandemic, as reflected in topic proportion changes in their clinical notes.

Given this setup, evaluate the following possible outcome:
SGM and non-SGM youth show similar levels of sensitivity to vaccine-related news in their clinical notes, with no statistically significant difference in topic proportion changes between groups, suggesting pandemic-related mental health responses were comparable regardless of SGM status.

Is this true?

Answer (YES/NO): NO